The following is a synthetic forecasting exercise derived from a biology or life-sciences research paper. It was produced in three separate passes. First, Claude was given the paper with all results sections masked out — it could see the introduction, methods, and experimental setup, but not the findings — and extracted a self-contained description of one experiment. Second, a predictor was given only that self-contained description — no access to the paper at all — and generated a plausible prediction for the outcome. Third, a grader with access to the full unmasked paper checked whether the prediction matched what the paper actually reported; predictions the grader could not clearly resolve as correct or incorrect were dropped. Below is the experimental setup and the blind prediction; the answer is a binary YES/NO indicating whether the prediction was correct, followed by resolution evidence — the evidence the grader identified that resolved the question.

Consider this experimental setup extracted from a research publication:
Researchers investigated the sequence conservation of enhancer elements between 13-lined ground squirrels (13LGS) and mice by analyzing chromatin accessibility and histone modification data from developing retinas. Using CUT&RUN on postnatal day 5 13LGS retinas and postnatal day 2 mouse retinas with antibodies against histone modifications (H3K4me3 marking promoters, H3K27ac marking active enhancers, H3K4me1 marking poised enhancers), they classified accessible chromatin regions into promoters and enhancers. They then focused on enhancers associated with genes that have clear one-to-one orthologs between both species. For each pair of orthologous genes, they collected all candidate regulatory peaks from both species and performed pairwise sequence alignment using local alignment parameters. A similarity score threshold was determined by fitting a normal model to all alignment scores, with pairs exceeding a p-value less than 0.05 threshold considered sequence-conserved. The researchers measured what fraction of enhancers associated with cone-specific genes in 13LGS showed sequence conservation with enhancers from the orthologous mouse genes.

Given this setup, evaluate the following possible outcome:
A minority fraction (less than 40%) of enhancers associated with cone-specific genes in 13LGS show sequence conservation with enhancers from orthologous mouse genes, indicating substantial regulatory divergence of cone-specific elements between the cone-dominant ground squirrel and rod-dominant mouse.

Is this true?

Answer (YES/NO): YES